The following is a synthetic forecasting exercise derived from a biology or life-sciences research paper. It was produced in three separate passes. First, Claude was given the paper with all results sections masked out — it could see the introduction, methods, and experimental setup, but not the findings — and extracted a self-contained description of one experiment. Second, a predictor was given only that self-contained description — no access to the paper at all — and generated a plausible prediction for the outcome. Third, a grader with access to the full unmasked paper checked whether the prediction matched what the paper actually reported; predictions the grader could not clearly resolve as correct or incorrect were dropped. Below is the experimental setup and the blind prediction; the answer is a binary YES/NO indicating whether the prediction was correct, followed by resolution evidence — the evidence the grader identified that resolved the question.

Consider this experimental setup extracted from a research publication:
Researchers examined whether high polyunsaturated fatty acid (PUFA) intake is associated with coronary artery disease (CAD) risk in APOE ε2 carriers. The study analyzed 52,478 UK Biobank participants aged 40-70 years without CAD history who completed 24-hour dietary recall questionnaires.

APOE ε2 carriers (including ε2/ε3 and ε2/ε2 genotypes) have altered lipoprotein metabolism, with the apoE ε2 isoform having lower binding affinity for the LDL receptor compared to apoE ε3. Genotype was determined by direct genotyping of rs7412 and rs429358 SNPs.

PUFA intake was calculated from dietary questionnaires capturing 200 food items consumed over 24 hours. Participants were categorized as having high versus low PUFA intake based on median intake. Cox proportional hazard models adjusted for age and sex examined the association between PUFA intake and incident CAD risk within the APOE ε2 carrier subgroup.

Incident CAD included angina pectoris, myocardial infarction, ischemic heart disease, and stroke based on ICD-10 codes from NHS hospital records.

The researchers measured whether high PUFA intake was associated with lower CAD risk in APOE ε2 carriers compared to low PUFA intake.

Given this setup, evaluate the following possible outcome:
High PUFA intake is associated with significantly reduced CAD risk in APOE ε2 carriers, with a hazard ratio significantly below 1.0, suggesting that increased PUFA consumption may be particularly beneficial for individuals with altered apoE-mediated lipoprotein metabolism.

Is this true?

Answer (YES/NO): NO